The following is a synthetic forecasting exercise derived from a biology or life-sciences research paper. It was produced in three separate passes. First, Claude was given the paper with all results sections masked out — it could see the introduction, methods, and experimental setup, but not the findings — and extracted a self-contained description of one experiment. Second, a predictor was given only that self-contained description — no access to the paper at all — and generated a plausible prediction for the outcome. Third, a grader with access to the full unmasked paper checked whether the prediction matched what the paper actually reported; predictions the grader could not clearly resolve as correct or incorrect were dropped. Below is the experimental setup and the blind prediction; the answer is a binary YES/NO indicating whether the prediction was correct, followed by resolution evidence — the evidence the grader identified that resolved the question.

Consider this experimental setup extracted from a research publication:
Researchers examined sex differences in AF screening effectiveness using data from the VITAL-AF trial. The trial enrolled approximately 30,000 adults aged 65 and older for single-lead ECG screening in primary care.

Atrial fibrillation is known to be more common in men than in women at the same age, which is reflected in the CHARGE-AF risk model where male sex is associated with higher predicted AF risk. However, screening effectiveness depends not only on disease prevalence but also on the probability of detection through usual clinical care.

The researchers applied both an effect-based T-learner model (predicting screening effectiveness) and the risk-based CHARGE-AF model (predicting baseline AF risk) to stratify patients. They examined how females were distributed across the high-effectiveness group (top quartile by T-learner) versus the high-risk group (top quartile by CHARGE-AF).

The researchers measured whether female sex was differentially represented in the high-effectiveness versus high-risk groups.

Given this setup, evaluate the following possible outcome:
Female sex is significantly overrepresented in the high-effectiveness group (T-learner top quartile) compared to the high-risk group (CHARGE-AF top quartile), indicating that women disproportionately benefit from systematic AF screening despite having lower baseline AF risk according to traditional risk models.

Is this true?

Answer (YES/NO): YES